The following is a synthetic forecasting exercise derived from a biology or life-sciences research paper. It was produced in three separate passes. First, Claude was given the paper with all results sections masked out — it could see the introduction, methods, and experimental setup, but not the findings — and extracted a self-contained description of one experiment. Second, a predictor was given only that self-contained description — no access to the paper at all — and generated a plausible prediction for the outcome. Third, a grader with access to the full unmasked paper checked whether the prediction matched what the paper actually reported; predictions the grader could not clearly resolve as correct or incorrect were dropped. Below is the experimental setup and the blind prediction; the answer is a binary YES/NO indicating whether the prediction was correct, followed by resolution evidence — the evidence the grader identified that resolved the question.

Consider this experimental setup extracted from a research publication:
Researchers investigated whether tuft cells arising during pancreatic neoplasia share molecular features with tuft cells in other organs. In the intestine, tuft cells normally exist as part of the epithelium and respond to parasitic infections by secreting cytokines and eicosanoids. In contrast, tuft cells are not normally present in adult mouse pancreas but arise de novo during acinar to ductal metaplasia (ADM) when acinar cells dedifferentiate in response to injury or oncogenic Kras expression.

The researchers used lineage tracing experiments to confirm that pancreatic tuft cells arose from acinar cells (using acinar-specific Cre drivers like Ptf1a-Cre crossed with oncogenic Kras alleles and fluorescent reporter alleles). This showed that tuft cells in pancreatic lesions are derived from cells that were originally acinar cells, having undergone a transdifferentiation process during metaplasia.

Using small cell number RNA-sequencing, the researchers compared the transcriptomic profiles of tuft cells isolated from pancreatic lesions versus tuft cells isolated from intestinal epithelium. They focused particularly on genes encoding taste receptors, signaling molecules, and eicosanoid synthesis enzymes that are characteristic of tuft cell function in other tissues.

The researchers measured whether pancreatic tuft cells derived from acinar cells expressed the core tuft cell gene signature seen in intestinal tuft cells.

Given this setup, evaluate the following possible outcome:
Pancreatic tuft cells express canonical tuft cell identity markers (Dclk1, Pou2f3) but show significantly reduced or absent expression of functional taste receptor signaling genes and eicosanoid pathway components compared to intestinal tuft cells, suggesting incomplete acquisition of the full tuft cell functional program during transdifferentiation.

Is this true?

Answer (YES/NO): NO